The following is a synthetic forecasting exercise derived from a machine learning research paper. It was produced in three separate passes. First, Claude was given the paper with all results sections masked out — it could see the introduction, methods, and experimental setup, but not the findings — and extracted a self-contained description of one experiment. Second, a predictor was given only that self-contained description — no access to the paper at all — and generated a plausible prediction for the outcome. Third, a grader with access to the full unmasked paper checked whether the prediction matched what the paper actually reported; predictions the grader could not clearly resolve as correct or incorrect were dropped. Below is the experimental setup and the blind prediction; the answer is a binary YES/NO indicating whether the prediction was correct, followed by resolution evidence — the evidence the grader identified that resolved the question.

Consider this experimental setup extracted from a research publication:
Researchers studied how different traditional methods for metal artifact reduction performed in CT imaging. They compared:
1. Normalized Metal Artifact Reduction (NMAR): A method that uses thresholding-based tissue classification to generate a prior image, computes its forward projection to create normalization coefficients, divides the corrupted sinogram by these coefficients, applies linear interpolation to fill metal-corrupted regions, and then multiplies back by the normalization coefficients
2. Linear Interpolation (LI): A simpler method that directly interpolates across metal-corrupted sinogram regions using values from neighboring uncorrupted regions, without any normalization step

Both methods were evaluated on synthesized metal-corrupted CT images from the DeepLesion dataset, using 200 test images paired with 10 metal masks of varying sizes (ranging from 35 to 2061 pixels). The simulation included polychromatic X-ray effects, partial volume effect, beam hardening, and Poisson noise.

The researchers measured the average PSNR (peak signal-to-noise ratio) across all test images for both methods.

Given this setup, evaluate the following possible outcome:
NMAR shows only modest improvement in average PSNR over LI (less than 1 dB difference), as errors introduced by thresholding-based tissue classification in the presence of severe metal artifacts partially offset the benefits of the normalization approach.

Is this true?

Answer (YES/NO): YES